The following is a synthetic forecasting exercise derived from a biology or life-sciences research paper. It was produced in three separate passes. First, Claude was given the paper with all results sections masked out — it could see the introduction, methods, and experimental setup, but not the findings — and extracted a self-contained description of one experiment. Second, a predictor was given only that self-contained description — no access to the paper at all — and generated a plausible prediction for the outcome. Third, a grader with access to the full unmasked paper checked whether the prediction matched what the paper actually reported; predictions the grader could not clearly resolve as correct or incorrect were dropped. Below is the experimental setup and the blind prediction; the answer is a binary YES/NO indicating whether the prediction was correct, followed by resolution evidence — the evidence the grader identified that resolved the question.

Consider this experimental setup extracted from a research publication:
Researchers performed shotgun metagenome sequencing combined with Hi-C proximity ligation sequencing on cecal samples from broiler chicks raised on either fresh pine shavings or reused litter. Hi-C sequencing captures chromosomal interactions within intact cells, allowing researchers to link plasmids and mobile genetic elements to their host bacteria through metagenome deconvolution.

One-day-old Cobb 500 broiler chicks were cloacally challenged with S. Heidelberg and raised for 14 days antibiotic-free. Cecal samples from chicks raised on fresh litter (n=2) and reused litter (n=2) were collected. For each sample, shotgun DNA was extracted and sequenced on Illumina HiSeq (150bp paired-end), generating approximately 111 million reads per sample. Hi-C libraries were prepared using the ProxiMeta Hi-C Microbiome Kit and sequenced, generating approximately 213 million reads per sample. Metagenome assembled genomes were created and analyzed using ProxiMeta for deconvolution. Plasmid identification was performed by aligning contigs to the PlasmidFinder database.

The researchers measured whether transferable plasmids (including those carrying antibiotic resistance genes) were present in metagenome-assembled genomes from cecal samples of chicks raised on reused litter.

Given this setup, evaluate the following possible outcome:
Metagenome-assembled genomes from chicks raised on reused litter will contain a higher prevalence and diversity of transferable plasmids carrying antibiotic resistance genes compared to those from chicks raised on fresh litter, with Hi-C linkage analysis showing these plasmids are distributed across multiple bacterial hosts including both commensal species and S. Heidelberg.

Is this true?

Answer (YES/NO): NO